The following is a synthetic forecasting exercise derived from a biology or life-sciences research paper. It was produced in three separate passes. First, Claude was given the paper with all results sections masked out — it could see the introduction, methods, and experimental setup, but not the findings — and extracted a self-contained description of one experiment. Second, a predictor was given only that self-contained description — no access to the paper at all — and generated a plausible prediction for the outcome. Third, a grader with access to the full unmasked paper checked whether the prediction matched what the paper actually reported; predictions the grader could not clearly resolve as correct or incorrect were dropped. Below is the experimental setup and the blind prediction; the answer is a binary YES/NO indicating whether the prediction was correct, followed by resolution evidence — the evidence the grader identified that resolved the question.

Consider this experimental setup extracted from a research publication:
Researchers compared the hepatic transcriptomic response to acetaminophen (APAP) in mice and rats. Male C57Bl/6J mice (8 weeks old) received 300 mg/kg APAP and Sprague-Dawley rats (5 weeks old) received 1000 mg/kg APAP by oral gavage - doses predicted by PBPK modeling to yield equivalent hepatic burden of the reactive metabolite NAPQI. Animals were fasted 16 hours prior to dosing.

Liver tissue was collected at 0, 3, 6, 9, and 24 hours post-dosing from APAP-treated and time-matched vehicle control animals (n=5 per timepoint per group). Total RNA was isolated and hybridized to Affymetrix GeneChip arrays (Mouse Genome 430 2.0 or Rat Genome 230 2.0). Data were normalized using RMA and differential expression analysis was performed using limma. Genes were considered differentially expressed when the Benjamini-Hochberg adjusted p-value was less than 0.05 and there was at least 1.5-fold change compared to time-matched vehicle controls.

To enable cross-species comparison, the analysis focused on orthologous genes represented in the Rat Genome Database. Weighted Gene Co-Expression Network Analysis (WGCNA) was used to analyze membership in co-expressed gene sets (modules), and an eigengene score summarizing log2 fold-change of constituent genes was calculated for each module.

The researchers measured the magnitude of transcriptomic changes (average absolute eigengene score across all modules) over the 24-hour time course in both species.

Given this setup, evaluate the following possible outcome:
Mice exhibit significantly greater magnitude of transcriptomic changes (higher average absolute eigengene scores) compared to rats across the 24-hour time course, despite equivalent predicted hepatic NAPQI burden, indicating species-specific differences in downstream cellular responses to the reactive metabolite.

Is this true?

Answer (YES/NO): NO